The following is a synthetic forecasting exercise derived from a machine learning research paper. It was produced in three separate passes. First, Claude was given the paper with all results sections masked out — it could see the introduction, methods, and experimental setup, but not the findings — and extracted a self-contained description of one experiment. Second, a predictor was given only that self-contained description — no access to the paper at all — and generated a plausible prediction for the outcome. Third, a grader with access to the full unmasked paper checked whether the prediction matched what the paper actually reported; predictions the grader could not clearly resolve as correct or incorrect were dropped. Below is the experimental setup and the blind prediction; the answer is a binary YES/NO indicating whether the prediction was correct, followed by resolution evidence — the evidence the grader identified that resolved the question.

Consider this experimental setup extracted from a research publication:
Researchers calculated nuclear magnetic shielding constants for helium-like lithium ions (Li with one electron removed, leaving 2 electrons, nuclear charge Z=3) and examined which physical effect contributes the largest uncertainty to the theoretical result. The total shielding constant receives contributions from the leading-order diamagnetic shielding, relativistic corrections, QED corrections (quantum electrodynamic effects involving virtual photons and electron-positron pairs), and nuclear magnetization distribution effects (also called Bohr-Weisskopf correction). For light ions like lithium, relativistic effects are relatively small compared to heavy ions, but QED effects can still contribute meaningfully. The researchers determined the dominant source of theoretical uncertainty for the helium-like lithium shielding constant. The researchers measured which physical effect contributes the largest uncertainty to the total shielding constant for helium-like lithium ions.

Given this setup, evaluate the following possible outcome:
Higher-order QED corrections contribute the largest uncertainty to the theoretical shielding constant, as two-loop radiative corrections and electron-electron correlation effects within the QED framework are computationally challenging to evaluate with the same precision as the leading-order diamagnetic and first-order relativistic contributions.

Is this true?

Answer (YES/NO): YES